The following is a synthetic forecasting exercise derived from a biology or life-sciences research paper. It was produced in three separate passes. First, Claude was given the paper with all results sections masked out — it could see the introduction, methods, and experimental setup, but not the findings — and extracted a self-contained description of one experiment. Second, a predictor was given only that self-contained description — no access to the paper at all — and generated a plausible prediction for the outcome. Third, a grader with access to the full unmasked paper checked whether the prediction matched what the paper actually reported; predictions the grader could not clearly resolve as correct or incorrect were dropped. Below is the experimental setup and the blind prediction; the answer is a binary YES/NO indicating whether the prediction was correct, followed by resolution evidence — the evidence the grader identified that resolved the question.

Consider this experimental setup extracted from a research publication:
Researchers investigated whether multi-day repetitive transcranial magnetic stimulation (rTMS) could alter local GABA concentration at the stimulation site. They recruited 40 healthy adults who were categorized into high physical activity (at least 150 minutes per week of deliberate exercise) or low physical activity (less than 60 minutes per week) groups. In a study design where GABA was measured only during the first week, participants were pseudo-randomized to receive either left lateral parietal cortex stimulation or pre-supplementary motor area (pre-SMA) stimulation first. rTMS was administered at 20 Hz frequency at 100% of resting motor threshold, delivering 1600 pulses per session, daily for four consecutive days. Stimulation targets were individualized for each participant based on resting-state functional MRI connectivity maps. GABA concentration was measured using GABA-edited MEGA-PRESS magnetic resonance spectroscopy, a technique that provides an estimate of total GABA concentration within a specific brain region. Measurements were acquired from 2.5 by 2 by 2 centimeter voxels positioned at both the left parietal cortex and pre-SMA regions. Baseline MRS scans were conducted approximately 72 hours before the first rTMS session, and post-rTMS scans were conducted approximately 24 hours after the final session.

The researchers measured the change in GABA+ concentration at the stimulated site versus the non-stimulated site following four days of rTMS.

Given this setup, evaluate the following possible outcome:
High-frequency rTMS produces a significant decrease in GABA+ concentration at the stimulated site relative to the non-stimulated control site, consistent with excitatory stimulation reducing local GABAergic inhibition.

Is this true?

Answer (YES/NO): NO